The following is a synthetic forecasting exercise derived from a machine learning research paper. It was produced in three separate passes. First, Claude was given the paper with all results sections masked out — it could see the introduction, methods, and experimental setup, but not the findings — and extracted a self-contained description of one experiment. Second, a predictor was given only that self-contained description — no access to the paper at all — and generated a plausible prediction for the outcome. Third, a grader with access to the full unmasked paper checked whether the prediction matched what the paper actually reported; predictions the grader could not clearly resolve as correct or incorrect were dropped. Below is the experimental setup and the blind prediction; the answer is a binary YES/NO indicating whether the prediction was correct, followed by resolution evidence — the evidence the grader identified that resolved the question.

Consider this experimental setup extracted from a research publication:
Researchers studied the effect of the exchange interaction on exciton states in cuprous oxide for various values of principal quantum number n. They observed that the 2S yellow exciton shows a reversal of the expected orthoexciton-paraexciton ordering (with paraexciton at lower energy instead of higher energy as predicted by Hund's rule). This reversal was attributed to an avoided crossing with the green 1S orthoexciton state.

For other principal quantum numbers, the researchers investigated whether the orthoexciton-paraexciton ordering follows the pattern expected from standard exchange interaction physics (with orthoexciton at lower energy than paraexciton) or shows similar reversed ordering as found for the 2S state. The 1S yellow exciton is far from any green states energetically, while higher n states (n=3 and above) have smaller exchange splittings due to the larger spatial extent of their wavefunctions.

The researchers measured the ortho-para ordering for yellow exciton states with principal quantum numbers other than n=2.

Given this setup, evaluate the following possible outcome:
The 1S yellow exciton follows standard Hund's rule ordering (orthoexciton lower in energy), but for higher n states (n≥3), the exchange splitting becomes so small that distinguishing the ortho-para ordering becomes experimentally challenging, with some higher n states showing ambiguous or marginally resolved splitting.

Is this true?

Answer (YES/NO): NO